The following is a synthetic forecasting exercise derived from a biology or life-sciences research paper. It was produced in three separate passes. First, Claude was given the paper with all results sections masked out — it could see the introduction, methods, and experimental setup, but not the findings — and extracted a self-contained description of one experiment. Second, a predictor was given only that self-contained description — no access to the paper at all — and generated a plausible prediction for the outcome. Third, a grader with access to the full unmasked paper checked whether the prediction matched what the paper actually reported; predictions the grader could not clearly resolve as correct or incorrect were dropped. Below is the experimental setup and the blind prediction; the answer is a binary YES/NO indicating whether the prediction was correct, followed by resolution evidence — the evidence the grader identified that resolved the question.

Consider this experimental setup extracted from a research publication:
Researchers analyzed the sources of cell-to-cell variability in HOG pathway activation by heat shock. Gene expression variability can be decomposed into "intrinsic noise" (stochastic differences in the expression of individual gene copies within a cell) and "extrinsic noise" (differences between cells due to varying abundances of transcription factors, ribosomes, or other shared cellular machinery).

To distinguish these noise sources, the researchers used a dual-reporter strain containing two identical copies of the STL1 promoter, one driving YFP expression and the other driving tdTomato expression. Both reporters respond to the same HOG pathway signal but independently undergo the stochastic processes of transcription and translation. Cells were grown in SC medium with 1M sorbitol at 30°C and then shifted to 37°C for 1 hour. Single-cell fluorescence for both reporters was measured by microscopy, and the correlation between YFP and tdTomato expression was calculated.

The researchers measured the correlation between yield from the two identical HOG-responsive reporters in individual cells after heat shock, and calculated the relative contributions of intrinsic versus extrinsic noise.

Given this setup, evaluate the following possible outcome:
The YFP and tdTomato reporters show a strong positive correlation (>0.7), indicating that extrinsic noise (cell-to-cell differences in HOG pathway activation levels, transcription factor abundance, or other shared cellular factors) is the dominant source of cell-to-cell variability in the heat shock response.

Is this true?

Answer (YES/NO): NO